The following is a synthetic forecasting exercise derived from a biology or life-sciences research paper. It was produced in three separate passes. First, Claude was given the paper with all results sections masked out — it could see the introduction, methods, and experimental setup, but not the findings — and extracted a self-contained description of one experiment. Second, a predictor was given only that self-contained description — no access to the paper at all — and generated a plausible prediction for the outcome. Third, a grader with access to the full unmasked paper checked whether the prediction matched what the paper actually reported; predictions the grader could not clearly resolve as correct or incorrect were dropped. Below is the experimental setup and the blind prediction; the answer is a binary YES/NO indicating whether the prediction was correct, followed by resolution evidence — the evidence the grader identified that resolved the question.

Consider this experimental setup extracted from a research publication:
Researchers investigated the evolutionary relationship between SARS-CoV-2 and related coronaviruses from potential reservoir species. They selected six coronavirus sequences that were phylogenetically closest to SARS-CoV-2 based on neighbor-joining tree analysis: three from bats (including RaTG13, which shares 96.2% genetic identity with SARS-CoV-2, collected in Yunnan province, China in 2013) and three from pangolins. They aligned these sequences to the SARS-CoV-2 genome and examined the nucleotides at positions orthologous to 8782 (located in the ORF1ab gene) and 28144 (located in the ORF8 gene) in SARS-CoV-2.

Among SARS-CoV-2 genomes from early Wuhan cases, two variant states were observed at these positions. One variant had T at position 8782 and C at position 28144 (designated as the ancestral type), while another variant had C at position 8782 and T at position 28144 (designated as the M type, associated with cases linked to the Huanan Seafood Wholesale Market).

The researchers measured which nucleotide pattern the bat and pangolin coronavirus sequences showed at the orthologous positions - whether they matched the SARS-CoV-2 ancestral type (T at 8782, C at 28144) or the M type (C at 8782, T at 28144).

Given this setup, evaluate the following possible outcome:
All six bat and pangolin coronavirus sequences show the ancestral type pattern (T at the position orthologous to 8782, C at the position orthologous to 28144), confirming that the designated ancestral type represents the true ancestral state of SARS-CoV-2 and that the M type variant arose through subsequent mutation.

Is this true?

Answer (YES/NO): YES